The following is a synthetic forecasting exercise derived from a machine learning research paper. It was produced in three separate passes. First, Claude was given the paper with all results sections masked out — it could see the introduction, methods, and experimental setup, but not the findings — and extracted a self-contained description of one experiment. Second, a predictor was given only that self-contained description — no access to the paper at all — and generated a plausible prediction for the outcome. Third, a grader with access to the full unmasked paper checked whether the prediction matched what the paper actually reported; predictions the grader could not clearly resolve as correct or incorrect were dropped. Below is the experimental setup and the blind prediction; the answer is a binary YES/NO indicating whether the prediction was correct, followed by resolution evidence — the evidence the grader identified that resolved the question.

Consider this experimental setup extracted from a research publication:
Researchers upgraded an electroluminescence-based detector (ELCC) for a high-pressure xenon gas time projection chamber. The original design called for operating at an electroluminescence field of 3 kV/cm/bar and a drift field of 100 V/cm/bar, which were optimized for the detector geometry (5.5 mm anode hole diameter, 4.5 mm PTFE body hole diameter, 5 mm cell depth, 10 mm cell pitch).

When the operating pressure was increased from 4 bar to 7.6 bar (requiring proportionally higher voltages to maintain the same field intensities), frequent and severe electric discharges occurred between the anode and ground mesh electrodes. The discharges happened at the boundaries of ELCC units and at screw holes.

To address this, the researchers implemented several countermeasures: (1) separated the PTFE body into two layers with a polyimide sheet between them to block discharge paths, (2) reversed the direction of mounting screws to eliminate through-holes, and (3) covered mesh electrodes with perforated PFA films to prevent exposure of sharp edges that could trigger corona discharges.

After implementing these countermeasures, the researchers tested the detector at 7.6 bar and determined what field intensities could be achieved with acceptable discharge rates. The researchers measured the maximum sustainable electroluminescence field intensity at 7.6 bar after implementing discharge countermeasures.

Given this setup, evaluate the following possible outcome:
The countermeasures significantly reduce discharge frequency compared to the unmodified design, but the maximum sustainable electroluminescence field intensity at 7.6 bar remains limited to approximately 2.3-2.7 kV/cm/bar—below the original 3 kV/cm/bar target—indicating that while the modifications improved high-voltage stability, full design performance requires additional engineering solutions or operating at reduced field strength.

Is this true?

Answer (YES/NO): YES